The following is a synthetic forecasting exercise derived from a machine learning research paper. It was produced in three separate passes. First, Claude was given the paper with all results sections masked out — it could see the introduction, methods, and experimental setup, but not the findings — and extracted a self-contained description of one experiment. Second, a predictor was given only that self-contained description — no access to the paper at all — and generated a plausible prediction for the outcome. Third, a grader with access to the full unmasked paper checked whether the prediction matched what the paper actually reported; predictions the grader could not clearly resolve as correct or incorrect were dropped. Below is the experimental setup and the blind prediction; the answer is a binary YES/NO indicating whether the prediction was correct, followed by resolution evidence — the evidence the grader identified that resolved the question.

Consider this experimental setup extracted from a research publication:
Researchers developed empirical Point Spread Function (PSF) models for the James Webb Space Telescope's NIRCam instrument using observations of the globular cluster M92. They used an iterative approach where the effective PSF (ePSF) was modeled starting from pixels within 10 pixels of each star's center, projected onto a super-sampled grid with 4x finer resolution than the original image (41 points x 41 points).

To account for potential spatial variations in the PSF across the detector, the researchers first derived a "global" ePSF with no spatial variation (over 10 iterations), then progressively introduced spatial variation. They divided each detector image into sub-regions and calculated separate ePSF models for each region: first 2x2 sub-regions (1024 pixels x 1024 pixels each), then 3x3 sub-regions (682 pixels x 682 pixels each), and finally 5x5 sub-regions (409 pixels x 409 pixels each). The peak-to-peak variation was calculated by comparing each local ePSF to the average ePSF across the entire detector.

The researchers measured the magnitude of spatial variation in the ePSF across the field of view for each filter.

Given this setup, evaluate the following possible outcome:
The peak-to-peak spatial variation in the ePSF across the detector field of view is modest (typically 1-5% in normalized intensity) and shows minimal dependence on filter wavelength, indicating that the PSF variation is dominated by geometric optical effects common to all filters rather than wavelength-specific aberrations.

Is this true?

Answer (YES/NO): NO